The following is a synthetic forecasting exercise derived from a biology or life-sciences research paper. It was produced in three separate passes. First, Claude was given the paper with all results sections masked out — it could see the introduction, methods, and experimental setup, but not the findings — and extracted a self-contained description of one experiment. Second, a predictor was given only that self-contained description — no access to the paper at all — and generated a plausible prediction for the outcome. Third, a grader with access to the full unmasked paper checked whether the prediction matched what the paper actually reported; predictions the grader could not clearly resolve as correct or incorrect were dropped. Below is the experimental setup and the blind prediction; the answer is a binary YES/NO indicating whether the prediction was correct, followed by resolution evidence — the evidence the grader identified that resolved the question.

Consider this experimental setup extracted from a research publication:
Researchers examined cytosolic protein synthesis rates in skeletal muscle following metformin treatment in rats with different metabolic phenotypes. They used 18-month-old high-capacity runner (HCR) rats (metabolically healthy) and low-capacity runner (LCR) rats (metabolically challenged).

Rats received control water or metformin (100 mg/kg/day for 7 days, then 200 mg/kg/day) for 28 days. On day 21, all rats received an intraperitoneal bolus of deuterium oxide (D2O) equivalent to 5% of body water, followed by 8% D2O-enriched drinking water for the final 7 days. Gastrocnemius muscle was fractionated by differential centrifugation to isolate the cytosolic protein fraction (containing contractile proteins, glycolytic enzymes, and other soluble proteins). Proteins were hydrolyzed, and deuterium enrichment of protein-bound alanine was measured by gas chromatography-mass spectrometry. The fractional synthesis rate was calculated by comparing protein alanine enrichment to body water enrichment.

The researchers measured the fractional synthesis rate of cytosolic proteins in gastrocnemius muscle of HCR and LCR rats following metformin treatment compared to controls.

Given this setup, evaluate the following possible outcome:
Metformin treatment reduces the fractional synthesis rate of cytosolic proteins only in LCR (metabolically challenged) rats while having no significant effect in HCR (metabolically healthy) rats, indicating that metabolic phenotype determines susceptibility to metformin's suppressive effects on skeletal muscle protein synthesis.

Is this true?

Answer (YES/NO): NO